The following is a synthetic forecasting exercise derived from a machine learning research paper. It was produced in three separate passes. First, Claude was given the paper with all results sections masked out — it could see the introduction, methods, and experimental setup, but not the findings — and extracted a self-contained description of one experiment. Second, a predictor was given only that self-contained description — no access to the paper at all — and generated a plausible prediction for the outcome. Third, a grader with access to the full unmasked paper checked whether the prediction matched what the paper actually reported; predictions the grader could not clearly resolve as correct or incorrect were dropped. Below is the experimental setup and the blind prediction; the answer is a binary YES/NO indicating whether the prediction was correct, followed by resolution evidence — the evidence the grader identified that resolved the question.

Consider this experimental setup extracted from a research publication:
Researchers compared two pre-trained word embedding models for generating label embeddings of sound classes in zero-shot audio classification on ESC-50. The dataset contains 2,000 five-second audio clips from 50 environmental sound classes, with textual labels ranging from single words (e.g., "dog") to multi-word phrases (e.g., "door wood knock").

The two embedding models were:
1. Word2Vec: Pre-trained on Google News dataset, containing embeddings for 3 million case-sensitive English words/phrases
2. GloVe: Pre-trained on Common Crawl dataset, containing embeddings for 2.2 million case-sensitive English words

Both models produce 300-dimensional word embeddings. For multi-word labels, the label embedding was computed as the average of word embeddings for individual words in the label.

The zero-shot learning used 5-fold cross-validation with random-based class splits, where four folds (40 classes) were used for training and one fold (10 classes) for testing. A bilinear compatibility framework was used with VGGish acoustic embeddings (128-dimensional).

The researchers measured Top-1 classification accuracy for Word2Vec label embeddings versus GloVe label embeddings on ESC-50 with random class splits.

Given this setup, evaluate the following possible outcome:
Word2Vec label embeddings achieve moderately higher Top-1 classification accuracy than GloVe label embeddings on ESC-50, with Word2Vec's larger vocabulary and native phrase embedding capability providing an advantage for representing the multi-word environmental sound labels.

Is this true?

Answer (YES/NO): NO